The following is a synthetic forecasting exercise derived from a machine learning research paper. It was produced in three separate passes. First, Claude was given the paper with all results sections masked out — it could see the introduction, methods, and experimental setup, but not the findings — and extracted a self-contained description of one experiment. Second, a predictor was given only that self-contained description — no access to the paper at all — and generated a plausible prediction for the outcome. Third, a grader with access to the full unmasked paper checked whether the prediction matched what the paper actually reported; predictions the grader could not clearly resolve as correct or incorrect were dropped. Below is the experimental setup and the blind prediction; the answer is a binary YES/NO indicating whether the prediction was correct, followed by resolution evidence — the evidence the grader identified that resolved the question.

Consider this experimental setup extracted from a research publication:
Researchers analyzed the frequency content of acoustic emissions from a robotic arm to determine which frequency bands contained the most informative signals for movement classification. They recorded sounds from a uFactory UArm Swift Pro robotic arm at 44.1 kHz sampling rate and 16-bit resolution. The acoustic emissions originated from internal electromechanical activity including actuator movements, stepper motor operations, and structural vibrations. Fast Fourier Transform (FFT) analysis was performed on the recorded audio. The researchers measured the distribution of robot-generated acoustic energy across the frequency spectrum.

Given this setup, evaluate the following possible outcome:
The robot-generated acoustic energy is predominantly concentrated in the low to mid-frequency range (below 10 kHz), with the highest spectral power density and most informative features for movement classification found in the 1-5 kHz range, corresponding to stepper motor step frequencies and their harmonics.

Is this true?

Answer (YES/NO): NO